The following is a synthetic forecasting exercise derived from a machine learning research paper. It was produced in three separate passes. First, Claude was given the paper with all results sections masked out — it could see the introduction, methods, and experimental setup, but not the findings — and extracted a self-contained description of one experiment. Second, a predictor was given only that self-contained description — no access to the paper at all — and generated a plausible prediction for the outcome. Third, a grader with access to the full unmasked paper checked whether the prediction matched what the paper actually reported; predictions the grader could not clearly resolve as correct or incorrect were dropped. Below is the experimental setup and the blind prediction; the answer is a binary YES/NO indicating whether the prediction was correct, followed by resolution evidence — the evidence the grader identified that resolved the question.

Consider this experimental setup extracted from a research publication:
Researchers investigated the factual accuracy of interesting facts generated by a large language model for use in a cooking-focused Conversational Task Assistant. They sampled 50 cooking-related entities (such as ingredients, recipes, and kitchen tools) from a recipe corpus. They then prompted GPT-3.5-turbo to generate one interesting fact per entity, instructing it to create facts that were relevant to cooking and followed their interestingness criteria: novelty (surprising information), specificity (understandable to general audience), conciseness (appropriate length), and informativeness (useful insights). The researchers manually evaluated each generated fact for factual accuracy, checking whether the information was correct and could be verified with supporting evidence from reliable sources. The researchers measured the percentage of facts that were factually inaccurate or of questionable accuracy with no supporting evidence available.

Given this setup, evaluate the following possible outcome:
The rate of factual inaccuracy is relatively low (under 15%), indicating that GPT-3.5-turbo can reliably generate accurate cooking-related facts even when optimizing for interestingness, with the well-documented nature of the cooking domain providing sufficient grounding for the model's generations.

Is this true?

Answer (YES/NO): NO